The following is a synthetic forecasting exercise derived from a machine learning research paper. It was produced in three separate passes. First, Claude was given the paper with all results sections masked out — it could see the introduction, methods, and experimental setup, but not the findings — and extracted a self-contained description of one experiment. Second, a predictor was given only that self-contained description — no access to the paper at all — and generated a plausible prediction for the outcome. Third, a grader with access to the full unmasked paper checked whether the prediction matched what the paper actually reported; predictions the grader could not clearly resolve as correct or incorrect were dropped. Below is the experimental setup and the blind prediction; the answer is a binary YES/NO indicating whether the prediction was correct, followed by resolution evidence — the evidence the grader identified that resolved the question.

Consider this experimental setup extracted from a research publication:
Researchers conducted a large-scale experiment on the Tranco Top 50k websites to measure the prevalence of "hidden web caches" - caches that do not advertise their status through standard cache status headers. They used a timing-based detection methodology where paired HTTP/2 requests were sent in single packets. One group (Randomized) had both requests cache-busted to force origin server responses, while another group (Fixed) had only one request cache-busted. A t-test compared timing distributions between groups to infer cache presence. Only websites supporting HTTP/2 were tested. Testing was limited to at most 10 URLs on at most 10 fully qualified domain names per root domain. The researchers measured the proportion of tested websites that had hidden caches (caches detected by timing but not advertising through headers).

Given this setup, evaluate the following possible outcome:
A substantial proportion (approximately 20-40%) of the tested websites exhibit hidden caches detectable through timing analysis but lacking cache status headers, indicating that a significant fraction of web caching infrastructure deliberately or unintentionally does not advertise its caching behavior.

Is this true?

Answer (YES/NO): NO